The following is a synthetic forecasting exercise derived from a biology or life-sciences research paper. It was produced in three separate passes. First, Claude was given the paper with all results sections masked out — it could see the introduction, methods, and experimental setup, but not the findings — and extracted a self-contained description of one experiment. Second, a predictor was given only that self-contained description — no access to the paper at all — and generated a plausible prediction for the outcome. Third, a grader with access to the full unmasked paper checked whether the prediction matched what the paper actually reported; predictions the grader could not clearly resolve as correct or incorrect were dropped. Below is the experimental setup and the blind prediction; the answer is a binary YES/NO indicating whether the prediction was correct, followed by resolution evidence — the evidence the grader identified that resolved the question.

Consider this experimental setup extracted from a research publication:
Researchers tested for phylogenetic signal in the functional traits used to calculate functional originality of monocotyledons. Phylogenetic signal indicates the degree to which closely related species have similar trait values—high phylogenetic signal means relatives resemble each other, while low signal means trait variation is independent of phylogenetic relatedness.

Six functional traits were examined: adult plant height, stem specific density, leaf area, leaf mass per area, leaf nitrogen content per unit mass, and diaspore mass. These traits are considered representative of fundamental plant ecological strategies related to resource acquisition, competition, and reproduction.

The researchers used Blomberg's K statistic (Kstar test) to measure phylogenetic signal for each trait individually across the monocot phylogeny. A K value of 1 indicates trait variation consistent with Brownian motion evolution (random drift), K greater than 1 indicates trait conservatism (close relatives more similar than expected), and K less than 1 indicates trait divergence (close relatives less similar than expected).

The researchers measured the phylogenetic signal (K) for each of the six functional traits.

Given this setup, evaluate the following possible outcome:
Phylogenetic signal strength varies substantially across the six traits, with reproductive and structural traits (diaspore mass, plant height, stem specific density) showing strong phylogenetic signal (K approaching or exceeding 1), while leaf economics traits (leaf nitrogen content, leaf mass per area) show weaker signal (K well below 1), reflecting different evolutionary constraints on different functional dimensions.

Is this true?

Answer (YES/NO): NO